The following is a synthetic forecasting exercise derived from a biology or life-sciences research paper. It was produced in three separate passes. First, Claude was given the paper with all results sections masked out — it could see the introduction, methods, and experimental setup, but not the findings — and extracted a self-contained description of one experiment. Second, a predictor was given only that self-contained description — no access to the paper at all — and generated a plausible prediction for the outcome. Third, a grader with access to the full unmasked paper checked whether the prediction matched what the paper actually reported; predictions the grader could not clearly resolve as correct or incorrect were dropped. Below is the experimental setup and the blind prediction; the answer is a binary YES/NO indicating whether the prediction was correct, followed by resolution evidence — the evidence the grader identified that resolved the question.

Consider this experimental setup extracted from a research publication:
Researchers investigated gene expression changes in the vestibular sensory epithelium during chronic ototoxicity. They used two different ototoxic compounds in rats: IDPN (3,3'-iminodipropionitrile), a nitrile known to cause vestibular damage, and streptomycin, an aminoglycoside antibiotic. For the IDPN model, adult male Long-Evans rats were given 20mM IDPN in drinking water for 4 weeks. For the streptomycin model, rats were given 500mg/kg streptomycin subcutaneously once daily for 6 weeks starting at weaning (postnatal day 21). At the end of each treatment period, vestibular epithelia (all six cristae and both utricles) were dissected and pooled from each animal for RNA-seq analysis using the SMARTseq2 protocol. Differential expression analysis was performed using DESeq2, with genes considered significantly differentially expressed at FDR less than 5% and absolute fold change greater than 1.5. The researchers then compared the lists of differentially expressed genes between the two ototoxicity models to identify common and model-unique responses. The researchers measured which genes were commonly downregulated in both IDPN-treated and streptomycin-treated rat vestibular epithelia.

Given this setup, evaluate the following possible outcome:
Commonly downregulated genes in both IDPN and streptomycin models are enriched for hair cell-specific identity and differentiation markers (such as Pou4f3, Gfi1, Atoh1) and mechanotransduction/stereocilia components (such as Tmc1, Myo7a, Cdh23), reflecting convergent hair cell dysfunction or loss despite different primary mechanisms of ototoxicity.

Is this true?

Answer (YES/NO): NO